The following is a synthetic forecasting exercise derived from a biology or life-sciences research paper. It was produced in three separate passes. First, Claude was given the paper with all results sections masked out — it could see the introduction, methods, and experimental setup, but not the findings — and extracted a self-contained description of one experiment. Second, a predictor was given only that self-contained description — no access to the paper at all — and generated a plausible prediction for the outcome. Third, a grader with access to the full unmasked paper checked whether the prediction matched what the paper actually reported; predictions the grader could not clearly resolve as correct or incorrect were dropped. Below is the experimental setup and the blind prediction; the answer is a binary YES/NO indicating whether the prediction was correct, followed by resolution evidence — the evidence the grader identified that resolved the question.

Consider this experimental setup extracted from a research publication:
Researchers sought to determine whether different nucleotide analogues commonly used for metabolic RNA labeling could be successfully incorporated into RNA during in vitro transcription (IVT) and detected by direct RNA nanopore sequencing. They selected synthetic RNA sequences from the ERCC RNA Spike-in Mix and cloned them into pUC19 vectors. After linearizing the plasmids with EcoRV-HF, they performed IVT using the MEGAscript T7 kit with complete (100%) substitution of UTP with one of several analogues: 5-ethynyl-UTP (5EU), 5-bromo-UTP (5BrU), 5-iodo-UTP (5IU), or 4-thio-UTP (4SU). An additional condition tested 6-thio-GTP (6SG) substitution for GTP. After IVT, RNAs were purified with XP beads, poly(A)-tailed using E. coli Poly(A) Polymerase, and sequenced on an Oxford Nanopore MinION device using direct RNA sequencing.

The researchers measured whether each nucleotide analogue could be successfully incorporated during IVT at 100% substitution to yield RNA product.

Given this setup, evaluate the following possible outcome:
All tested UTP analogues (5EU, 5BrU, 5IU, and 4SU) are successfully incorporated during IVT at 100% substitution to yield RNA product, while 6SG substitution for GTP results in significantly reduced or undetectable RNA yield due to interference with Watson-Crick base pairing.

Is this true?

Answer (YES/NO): NO